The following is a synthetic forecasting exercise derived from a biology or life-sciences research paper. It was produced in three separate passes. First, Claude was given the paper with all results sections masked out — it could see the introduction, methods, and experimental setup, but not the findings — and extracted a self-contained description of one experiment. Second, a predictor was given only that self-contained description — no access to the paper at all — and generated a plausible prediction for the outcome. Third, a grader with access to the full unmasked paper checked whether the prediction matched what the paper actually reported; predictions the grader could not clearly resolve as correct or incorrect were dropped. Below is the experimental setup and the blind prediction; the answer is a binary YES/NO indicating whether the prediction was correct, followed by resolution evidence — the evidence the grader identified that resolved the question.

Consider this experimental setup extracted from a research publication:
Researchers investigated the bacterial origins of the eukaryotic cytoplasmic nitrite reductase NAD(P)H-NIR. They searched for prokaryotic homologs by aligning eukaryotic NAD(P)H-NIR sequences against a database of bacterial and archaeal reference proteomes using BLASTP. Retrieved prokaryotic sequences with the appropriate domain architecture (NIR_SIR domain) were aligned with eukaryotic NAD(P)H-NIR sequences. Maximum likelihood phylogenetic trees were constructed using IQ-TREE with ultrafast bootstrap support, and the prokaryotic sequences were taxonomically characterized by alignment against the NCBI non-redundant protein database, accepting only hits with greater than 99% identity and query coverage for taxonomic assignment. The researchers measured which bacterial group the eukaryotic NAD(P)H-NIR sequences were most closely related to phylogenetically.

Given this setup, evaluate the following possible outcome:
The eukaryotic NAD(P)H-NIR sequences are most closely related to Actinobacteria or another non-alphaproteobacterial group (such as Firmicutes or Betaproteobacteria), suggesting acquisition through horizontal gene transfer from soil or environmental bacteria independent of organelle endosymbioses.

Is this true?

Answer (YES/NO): NO